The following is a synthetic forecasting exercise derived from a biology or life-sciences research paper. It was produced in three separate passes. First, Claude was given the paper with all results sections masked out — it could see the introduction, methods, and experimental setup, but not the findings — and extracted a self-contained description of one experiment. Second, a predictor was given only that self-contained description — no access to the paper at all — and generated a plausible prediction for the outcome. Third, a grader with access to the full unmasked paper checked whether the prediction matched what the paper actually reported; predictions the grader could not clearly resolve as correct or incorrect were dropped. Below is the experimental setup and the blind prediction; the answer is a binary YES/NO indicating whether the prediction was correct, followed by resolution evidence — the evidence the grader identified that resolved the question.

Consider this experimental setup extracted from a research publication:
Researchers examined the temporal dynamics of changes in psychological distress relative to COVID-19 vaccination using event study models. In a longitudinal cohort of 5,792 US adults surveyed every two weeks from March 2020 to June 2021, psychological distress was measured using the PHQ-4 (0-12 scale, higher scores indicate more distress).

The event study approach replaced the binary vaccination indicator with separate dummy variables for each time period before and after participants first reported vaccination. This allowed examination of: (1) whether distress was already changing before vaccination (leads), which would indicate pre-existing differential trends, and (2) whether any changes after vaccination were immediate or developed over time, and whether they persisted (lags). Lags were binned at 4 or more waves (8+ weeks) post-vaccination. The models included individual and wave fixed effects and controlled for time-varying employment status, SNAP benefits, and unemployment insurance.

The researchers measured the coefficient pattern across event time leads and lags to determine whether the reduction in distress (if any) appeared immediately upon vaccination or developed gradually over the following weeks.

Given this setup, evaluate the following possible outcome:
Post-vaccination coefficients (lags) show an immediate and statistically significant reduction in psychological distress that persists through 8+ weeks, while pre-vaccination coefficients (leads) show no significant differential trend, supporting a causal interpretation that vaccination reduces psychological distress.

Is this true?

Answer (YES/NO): NO